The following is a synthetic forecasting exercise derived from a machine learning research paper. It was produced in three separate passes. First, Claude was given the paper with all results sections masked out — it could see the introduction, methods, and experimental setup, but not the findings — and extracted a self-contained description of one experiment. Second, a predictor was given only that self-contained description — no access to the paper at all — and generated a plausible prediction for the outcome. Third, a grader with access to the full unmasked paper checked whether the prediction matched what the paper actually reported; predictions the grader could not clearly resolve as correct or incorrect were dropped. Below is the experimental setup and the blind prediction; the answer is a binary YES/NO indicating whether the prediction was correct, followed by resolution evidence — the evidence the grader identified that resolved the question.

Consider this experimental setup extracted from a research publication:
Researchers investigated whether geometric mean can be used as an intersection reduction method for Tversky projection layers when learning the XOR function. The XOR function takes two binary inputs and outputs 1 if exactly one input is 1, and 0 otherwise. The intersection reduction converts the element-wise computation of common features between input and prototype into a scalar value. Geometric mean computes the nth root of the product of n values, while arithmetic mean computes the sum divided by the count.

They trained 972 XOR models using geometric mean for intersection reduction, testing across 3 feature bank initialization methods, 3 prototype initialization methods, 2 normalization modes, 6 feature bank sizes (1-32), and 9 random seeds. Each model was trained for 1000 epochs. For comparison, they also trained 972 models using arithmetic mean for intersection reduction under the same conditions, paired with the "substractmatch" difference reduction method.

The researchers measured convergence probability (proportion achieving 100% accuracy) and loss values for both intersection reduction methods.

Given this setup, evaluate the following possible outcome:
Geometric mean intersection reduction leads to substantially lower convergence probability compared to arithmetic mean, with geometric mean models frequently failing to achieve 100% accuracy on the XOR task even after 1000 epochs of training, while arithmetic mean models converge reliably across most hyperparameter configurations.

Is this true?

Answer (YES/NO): NO